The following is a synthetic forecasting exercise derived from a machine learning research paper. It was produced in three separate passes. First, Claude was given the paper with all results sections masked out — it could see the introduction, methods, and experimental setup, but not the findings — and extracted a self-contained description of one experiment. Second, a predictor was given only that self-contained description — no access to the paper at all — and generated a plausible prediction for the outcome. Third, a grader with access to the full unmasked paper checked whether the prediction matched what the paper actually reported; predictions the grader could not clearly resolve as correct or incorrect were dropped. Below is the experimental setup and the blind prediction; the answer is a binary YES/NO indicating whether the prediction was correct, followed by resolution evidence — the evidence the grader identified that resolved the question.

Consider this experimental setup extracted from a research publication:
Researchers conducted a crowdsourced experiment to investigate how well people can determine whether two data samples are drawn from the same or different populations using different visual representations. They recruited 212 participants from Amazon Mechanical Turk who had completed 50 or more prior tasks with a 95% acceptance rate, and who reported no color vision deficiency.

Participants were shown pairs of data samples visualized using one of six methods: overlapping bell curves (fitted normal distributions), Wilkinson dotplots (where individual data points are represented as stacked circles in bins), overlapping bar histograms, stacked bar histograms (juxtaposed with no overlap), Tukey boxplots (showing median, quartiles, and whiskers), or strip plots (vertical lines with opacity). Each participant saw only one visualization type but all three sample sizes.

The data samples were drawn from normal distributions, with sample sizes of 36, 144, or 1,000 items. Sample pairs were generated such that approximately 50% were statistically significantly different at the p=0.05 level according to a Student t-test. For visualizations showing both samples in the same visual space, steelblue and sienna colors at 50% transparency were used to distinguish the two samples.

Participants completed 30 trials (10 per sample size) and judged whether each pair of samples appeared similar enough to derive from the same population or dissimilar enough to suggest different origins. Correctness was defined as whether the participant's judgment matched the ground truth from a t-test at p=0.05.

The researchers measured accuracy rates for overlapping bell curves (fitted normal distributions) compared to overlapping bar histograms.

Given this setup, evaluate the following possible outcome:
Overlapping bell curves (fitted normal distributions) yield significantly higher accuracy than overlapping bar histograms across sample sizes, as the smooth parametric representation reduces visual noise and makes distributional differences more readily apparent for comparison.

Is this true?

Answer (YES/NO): YES